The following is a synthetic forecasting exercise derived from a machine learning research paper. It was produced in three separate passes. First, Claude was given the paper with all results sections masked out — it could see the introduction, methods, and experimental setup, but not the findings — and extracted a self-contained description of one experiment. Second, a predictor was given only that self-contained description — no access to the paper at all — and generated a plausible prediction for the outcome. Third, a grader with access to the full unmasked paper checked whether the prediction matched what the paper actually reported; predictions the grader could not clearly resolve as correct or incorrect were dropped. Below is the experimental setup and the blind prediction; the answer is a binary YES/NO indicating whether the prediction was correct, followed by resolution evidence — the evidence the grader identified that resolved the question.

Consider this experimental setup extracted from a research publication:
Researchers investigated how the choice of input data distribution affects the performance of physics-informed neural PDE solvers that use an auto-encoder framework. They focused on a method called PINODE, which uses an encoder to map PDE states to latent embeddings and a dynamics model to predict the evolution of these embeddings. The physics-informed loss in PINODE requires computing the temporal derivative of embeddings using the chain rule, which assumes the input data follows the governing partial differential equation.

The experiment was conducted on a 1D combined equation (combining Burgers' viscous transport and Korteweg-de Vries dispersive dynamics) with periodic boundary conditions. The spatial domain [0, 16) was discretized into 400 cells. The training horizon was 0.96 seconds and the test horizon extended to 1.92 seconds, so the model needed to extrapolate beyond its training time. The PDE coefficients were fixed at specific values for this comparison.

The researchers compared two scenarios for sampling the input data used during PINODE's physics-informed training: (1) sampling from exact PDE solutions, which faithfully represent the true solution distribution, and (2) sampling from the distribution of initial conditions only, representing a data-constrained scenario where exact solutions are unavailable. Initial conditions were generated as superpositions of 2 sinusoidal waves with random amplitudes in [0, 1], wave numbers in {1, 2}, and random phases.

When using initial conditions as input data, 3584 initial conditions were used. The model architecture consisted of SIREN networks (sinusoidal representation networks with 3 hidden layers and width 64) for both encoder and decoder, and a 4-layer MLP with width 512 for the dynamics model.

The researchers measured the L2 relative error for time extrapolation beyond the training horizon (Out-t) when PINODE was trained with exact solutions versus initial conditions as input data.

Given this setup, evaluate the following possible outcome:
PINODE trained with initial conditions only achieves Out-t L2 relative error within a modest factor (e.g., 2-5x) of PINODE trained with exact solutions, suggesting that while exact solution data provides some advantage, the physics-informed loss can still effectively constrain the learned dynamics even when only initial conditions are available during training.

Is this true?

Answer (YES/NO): NO